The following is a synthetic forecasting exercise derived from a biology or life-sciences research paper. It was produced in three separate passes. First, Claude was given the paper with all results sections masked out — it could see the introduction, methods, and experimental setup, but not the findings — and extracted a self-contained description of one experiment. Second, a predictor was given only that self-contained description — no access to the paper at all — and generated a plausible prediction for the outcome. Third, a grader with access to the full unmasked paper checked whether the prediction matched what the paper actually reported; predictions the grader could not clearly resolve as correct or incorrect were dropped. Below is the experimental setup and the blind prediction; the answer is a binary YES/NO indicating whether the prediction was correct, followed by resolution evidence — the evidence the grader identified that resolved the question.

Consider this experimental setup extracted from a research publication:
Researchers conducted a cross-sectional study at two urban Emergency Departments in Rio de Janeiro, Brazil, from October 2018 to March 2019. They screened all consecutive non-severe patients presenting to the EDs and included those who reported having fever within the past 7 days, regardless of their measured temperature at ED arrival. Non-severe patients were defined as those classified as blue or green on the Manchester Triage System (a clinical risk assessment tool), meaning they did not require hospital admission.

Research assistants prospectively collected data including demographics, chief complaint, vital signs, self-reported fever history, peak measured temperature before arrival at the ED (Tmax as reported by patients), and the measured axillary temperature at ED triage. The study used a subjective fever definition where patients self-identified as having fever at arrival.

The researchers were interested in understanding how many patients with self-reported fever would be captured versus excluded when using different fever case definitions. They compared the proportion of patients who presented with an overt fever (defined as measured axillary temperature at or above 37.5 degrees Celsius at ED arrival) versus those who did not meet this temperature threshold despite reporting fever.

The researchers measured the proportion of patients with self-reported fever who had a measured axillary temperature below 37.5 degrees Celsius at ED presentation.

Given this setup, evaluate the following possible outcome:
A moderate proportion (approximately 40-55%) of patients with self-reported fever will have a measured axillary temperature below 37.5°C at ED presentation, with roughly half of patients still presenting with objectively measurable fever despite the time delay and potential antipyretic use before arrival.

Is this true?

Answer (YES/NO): NO